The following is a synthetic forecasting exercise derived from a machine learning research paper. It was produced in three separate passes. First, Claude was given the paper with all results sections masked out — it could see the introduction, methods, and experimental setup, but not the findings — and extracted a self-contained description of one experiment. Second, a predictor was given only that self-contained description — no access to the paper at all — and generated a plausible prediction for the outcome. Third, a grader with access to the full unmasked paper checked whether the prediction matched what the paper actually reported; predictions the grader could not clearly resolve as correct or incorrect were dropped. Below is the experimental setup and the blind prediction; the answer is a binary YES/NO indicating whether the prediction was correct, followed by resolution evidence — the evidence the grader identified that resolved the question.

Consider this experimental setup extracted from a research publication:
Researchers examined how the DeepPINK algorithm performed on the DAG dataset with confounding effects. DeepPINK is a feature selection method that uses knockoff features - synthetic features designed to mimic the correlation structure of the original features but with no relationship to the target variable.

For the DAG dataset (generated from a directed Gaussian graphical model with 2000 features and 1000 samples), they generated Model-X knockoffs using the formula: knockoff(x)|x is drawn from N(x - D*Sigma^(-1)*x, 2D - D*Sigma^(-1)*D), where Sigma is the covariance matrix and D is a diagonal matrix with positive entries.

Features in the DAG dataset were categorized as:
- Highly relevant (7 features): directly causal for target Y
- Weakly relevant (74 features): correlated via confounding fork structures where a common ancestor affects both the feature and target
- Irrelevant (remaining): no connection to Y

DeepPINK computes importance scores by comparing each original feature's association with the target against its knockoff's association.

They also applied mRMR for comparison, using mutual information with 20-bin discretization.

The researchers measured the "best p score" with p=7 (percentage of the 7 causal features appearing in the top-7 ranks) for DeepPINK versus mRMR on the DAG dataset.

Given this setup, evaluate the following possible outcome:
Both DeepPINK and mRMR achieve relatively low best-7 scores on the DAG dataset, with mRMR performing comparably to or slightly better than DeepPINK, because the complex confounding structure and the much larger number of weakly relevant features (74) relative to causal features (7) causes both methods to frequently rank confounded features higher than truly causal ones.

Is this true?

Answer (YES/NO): NO